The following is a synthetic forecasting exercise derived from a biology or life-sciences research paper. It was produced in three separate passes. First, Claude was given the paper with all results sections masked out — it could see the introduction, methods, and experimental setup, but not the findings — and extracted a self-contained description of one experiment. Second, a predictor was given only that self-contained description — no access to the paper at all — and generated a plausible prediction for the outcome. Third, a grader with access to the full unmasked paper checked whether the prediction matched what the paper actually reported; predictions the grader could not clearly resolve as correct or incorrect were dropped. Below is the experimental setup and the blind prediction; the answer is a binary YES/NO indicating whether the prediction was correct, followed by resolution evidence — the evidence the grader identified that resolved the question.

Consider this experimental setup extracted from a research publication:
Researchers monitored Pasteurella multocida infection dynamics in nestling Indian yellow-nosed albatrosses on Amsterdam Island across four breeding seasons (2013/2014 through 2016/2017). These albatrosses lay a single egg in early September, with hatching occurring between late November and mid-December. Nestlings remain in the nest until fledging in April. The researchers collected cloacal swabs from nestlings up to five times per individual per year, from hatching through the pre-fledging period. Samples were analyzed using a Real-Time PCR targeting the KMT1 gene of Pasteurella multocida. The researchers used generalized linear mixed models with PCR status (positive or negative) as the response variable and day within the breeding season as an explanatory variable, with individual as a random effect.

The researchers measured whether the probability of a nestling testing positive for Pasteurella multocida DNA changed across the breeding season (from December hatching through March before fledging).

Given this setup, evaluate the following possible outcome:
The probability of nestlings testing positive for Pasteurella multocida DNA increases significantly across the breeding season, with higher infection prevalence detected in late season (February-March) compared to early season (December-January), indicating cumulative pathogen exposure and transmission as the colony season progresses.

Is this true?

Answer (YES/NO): YES